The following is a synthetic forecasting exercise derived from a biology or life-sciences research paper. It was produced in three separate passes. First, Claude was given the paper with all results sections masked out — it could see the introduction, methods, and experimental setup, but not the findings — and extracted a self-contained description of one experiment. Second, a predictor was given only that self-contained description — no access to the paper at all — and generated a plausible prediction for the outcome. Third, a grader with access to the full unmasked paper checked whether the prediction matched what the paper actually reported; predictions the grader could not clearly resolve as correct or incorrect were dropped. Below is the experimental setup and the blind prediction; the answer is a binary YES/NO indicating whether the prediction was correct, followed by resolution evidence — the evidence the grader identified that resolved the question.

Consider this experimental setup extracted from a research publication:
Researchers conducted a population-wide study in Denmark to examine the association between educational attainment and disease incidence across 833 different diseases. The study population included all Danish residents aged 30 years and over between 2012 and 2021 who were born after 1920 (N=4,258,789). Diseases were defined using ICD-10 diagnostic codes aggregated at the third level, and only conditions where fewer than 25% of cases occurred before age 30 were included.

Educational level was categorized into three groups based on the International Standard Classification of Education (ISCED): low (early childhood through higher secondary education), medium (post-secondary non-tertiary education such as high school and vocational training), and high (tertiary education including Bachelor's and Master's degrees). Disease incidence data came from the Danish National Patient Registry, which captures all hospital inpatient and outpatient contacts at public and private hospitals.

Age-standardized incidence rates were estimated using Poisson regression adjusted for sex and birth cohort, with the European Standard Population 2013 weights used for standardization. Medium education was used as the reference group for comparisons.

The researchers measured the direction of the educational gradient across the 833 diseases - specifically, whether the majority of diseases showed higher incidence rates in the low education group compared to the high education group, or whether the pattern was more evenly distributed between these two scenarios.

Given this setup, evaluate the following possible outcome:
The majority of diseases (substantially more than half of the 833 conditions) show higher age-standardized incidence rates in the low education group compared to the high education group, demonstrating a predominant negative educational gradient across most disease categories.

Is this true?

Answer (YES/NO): YES